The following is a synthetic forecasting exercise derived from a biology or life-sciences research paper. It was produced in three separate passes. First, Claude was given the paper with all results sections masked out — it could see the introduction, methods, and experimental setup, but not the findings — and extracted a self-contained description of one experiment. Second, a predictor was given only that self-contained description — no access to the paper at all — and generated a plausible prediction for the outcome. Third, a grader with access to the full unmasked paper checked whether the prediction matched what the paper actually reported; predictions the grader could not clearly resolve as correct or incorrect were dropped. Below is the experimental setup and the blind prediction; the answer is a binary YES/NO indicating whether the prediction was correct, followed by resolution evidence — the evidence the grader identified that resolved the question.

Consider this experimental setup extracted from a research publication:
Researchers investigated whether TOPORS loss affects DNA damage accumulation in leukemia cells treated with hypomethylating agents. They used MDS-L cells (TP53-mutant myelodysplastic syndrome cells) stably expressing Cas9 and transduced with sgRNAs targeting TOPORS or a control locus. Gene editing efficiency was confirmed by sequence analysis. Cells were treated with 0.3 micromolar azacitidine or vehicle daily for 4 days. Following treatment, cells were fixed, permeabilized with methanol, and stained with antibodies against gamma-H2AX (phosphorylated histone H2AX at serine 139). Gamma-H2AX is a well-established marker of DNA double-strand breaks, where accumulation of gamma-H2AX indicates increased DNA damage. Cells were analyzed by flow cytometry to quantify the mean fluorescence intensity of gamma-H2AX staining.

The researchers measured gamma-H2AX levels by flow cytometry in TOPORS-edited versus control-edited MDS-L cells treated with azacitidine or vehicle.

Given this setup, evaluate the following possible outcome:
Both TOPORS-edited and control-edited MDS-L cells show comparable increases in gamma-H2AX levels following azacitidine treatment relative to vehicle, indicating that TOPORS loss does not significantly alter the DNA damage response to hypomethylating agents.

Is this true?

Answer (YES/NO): NO